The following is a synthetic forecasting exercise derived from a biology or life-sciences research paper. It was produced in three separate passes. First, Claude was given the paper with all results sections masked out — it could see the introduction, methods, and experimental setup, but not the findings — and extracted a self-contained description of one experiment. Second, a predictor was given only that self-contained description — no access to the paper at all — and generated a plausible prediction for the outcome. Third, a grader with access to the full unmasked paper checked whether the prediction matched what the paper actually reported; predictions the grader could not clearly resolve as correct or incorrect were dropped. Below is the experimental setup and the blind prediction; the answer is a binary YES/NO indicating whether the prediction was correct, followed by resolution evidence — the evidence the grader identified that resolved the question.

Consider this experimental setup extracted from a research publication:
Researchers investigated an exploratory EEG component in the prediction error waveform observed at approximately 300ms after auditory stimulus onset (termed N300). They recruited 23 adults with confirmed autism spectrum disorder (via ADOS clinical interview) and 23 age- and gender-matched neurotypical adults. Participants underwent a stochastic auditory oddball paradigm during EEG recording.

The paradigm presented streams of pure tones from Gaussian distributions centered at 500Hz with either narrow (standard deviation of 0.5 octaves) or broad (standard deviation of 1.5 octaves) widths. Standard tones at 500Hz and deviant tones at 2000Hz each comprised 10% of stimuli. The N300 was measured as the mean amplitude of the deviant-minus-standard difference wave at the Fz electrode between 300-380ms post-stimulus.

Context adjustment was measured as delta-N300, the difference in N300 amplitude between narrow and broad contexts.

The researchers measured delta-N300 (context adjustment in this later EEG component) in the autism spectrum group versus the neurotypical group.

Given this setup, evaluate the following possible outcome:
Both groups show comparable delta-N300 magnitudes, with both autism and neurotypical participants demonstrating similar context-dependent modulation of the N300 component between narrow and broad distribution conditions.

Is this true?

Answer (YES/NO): YES